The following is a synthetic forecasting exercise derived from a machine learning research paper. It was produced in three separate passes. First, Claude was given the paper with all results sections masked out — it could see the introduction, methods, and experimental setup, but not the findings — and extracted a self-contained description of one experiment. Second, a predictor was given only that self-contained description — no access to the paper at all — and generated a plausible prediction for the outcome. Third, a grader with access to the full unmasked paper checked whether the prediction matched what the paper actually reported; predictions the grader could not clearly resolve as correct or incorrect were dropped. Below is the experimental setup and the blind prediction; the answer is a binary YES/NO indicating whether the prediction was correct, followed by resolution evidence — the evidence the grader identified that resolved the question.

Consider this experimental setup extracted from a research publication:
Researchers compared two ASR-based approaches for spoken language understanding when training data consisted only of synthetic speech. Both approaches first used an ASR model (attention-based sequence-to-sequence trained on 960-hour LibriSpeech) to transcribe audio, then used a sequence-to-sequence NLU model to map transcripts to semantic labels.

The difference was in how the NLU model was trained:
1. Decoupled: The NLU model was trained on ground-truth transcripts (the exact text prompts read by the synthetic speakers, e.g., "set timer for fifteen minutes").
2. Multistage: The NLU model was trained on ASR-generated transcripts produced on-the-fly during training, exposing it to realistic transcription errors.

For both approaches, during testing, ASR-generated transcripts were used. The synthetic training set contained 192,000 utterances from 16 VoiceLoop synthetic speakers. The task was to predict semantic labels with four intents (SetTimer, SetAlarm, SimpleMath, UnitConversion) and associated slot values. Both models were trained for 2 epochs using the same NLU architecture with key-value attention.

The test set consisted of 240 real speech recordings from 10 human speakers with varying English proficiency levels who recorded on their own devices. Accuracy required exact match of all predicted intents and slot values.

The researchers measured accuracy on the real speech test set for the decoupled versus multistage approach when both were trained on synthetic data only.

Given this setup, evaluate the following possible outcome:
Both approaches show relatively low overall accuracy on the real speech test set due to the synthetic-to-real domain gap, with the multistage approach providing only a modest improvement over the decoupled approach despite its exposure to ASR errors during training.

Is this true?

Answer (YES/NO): NO